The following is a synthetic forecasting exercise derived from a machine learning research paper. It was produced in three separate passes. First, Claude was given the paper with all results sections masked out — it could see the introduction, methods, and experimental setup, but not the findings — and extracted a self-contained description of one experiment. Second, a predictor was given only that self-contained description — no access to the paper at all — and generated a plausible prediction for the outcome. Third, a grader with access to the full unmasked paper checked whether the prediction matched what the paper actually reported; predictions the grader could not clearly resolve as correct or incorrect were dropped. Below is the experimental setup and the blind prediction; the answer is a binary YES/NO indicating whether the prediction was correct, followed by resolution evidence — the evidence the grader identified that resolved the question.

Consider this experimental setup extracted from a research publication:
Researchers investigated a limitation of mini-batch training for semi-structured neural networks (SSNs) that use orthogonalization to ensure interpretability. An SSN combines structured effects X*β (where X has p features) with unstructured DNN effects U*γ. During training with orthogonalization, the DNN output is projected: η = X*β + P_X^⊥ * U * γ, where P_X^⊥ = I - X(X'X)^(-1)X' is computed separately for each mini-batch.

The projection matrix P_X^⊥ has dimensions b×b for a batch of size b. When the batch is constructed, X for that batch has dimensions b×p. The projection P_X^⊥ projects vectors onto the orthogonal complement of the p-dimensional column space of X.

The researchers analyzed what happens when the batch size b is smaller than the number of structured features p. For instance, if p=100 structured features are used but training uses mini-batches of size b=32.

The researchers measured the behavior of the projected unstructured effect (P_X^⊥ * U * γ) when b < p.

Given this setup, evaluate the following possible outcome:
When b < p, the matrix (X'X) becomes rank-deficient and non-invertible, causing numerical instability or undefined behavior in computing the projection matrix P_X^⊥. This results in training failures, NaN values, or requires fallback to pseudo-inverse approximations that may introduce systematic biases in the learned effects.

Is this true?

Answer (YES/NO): NO